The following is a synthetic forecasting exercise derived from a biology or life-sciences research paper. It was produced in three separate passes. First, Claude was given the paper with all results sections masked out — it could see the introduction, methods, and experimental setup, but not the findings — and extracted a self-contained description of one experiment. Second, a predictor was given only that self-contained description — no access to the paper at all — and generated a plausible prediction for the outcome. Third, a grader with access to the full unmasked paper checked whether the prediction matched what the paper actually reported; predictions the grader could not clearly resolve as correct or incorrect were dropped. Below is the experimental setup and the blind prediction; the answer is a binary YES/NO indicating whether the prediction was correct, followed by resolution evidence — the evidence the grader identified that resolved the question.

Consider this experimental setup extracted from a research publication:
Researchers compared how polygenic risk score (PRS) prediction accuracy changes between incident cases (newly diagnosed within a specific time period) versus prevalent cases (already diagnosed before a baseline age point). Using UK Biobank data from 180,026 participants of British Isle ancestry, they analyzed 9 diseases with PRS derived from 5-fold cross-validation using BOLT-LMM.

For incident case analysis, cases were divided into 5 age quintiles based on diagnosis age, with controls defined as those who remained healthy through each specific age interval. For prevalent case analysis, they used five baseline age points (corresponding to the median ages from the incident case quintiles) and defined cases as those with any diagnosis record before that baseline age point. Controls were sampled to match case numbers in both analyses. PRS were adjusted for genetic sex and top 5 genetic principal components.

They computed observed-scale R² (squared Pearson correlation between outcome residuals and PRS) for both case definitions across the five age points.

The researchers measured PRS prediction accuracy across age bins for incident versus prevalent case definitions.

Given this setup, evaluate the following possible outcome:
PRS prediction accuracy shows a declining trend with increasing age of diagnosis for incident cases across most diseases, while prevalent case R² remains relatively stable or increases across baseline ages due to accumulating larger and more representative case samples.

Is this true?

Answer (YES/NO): NO